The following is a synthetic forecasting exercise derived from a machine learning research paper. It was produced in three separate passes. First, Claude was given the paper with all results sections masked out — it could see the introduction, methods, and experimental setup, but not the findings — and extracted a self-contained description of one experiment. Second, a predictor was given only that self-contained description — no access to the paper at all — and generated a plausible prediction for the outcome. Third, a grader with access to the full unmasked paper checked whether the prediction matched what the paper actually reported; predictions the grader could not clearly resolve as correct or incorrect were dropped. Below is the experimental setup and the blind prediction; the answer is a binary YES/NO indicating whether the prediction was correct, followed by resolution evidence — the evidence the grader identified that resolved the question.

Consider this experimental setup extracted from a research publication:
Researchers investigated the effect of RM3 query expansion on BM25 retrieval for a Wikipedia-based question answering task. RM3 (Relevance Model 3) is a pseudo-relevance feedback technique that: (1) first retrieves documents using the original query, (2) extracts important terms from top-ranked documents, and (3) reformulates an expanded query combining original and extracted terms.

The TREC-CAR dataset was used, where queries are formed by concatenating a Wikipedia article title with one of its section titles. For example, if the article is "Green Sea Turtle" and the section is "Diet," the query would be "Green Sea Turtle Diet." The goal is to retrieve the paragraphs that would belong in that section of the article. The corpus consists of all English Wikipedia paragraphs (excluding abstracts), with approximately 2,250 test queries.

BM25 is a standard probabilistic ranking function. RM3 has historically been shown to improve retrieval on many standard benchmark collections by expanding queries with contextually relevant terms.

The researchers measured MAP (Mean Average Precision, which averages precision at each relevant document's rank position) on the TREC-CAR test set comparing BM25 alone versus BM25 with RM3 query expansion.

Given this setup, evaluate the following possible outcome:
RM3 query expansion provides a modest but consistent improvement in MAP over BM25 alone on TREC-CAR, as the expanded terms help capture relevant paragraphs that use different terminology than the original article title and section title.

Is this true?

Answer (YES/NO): NO